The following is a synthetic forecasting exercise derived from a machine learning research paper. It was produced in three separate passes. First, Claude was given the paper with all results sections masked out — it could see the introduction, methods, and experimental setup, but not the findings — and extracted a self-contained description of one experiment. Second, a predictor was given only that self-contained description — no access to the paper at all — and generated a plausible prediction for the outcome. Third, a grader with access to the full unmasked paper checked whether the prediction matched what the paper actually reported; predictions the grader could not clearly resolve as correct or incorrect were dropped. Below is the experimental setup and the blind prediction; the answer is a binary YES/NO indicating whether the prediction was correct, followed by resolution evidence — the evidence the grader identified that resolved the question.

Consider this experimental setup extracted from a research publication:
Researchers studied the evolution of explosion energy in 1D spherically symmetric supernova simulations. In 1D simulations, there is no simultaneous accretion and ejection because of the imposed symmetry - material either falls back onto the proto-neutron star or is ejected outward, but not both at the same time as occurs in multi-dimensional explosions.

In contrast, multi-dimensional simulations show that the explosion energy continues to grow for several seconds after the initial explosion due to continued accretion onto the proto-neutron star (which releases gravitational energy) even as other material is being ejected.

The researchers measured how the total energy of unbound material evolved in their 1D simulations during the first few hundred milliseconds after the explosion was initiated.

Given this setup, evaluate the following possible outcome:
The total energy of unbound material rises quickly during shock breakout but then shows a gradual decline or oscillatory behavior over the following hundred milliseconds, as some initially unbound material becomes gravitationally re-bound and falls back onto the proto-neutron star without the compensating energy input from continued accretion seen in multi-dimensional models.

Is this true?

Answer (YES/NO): NO